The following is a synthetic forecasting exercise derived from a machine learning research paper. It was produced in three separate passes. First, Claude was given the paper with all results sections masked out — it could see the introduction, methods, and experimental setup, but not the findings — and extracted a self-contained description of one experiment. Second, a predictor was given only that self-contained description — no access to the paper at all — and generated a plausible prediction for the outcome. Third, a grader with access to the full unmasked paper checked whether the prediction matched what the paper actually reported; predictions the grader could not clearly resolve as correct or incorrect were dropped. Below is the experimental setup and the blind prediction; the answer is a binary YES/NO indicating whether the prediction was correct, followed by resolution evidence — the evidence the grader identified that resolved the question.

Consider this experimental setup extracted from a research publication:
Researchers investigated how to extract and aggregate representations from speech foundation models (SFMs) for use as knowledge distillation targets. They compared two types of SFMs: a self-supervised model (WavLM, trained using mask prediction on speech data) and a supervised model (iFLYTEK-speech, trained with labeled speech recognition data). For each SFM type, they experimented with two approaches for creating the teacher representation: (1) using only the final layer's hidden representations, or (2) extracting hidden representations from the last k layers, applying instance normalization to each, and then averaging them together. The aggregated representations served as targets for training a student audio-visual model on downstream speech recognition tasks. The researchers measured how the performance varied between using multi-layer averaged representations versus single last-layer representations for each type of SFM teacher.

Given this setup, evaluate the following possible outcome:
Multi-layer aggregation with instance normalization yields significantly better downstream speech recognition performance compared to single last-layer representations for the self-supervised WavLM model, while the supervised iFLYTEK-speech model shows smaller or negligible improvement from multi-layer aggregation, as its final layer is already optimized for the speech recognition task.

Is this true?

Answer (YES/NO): NO